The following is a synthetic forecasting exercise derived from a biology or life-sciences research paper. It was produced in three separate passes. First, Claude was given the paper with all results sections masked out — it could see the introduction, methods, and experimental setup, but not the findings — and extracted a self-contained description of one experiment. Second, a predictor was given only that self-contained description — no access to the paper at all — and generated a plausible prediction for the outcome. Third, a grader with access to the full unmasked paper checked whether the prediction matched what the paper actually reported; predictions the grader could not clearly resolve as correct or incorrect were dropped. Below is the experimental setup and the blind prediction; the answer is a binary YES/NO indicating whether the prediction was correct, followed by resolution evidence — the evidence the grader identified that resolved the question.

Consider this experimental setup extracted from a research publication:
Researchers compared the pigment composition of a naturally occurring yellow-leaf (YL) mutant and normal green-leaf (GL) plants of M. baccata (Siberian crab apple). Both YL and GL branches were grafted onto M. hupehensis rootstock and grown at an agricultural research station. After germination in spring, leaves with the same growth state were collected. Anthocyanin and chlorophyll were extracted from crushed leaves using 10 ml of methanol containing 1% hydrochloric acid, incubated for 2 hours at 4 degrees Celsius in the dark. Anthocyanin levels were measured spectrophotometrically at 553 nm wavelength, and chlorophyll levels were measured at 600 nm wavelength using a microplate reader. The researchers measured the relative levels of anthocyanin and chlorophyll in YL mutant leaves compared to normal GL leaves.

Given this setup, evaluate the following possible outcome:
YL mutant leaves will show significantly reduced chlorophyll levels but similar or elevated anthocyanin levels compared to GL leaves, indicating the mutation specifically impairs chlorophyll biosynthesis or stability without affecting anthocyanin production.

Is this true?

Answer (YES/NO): NO